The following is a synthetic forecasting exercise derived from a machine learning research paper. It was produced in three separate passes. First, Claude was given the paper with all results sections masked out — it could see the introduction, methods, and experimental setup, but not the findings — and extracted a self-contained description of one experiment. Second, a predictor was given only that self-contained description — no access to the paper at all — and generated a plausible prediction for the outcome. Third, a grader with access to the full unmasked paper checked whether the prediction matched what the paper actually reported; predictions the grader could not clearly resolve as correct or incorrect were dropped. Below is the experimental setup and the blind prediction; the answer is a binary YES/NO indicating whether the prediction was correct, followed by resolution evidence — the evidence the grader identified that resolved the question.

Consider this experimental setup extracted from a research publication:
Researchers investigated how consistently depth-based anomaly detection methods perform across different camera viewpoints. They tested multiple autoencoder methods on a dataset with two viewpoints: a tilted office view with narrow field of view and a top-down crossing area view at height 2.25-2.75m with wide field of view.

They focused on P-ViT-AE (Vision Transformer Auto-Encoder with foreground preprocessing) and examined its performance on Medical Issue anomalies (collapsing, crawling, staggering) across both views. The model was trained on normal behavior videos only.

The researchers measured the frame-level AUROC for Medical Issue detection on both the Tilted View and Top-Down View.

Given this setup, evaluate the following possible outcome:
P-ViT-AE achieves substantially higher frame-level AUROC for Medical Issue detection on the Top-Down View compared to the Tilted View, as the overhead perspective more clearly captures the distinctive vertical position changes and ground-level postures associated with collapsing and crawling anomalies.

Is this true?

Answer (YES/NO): NO